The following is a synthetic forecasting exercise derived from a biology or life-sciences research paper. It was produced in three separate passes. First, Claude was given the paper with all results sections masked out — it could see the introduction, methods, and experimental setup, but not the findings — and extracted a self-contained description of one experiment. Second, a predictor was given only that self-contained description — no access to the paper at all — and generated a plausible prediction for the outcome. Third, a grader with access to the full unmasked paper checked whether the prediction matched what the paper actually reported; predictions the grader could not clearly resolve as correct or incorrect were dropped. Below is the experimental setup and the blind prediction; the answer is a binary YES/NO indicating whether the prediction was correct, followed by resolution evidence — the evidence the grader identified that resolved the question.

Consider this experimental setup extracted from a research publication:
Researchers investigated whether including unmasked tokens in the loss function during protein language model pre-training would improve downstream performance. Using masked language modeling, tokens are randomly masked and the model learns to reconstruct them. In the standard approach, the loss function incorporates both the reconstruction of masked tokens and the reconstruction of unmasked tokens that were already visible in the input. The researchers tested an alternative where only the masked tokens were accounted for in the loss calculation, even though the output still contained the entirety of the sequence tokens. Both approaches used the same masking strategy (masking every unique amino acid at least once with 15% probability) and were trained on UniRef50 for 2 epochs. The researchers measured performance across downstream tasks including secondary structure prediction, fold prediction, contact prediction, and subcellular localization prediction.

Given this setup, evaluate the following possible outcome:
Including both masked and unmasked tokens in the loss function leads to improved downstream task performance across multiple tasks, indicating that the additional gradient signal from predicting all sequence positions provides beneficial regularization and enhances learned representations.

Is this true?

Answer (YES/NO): YES